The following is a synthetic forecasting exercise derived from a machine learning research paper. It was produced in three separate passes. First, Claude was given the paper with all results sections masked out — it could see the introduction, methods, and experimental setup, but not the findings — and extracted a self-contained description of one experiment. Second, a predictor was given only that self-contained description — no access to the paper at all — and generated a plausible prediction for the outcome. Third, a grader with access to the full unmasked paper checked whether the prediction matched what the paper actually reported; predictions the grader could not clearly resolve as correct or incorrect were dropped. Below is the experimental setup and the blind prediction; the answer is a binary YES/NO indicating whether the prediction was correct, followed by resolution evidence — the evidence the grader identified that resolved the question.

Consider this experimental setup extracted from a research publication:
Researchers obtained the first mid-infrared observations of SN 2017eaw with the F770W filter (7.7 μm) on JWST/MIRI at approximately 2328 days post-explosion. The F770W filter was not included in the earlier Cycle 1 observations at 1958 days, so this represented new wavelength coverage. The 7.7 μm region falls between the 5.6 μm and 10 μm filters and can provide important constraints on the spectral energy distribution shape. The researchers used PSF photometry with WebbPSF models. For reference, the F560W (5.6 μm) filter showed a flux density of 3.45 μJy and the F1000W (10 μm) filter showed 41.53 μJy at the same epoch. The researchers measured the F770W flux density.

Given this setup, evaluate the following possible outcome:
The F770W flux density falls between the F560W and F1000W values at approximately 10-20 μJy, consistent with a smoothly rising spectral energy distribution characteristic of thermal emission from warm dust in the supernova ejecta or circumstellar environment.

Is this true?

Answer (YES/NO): NO